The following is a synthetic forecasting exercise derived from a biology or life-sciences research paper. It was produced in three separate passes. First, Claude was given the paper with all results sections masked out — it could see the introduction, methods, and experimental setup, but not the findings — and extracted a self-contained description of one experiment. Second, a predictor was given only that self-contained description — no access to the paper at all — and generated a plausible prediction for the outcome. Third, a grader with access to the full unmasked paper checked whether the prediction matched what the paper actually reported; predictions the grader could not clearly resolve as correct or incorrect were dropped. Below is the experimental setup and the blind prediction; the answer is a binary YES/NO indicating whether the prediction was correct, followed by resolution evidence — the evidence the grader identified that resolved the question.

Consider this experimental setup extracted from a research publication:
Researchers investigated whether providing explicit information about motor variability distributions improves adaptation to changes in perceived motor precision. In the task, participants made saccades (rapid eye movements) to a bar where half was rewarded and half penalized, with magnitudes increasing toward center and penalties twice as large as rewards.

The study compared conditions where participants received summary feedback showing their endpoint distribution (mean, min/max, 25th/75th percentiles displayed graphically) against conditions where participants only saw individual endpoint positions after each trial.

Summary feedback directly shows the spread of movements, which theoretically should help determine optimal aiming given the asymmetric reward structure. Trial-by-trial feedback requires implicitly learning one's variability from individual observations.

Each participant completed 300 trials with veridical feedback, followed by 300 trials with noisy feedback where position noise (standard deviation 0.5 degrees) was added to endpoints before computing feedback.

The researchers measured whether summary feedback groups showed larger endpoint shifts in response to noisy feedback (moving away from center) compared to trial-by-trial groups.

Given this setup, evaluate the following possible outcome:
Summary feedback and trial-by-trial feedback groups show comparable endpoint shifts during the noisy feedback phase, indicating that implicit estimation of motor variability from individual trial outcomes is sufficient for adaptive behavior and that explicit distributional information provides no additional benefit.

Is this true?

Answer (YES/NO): NO